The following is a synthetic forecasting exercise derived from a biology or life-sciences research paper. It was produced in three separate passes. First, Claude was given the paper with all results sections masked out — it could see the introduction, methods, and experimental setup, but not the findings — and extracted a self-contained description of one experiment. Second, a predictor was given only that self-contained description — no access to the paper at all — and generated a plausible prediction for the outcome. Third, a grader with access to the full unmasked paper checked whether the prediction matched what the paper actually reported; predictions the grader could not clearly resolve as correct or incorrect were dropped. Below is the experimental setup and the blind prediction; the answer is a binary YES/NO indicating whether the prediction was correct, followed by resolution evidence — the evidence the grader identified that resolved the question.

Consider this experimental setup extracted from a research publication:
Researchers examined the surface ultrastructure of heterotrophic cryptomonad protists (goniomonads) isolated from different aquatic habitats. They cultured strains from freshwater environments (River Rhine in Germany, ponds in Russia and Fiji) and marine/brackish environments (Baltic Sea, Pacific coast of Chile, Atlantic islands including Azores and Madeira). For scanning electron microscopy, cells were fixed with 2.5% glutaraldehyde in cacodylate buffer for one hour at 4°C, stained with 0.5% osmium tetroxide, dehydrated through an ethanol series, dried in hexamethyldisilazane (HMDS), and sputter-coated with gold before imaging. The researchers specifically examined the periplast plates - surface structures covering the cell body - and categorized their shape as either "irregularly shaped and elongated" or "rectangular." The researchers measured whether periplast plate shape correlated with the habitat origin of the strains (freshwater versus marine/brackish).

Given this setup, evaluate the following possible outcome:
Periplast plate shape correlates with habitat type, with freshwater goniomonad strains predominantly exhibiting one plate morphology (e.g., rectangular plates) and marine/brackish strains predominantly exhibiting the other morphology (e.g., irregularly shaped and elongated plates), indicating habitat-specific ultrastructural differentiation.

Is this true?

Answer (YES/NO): NO